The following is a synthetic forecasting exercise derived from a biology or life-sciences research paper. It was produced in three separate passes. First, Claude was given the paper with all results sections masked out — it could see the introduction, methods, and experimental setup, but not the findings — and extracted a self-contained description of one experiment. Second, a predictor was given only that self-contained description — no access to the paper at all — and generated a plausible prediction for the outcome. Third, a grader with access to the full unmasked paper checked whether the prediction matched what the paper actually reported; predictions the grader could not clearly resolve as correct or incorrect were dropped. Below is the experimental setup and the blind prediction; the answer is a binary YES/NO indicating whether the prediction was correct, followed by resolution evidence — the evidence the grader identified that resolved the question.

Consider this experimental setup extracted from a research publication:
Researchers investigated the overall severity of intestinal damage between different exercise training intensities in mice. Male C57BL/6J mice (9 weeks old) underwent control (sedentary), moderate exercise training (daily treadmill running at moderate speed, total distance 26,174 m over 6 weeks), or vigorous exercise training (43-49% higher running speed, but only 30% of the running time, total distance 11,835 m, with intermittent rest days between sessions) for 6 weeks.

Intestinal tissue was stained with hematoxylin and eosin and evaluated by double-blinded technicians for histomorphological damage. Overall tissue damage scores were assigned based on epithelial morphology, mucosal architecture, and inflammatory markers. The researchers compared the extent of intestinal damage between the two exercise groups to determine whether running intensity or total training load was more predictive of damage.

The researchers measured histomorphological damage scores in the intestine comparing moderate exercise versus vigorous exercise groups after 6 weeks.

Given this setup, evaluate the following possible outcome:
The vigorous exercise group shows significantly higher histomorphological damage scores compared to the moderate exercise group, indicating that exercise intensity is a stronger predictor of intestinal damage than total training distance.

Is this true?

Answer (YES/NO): NO